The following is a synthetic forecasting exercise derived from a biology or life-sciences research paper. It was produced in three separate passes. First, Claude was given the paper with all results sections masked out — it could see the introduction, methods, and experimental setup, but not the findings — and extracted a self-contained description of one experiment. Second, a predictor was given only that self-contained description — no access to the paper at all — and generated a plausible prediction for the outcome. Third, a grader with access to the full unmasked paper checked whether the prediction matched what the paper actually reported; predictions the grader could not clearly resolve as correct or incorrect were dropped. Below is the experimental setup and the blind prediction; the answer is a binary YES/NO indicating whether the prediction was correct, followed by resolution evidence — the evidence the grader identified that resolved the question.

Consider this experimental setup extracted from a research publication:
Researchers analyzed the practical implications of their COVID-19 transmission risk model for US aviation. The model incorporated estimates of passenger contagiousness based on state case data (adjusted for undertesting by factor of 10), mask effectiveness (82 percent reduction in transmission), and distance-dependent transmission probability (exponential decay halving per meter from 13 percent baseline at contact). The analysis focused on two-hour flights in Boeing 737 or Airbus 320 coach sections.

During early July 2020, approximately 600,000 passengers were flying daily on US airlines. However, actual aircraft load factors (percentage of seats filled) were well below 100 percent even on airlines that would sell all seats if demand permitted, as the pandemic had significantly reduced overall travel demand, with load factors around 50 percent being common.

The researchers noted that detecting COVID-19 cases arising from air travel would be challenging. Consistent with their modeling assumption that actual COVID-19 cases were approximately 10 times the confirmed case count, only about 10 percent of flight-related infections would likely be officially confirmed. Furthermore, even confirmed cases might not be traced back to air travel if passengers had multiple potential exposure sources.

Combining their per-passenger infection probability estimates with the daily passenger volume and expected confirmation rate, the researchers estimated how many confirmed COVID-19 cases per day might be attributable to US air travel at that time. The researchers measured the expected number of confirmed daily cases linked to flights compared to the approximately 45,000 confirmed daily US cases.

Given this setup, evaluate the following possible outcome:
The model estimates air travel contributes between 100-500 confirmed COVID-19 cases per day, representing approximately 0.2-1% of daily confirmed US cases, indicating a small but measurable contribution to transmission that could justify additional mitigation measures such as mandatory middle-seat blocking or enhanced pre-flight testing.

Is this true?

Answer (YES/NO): NO